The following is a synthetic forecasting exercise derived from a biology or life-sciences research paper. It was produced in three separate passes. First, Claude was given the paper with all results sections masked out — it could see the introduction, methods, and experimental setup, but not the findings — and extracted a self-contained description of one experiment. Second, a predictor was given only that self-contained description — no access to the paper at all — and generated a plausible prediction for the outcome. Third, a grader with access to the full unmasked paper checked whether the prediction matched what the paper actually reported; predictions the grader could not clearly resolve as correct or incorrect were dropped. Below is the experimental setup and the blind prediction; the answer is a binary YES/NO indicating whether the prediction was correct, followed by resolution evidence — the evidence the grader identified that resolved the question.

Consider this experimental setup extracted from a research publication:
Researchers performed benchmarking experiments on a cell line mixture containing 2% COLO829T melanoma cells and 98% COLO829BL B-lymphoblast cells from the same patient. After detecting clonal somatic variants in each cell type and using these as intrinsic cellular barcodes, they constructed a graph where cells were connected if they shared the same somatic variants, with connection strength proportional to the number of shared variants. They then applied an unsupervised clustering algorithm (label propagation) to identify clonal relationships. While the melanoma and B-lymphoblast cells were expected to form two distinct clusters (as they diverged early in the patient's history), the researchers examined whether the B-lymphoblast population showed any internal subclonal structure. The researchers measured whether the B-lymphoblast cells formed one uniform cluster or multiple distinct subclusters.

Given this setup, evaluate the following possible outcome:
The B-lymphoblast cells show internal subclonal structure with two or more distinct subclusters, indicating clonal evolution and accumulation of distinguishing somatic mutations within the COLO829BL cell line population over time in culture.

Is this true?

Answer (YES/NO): YES